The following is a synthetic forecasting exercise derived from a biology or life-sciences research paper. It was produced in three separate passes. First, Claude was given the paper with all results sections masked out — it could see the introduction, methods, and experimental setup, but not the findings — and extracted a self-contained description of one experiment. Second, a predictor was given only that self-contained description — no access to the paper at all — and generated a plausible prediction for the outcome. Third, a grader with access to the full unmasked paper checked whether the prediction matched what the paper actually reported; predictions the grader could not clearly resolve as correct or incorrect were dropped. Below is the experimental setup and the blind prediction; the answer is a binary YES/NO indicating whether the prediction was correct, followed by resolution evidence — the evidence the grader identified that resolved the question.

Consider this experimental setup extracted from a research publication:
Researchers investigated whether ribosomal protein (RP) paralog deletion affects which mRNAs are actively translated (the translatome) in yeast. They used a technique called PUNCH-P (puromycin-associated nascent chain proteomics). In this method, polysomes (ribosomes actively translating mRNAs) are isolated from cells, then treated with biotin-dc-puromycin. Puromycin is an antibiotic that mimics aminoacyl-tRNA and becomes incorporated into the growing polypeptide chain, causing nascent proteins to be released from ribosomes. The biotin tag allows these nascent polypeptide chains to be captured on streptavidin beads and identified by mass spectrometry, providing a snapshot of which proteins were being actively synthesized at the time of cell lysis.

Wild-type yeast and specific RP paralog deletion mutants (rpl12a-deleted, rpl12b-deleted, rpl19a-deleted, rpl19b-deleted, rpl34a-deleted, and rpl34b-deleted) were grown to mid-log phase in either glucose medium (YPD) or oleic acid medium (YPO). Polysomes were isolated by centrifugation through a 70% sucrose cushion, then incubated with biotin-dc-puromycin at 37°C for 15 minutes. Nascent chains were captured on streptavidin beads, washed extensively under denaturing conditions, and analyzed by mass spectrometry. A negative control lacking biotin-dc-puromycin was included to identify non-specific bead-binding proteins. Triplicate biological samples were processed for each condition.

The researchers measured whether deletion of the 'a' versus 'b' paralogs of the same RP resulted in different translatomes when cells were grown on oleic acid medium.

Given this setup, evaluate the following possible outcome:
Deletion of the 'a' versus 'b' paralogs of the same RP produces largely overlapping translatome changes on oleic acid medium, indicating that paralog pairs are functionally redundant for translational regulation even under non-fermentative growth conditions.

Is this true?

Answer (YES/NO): NO